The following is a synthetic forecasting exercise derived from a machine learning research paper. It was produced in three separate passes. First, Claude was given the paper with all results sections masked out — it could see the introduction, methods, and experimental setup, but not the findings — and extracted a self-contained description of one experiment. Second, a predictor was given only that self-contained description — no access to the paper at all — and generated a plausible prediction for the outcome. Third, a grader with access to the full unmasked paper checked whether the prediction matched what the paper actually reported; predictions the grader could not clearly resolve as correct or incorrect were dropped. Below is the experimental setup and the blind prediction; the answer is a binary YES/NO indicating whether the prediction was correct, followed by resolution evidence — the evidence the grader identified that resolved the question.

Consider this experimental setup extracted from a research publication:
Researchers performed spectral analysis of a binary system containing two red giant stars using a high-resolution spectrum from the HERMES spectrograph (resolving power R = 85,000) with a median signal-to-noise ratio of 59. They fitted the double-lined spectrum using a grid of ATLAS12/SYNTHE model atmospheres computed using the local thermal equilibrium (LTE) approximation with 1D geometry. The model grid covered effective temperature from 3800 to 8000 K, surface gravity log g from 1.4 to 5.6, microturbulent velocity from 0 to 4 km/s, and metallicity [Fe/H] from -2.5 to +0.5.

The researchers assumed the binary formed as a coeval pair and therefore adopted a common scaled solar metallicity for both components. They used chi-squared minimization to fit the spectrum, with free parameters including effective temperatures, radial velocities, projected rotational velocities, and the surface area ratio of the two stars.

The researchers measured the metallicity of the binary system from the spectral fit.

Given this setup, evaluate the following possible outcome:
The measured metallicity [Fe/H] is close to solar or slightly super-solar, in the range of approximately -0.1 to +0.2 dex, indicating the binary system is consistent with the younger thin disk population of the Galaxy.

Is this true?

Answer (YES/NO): NO